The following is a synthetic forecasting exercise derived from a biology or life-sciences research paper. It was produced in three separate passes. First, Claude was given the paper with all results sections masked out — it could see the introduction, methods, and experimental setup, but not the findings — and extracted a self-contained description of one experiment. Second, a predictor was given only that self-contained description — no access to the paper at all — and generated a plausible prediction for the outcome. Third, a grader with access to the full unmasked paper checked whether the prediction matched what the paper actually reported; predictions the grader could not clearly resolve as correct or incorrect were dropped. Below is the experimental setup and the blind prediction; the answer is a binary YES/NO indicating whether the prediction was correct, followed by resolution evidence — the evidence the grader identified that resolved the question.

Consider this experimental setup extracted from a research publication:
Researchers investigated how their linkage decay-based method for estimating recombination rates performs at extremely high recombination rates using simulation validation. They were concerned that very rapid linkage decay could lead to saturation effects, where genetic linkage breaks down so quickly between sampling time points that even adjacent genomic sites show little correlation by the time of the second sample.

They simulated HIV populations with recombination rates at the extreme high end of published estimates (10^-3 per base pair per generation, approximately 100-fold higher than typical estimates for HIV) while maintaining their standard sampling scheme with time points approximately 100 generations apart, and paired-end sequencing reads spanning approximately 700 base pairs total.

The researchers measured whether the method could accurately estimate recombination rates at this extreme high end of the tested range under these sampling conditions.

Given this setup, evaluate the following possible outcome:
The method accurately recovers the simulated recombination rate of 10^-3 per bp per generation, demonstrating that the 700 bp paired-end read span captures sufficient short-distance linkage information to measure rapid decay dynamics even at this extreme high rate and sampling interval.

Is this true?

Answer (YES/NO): NO